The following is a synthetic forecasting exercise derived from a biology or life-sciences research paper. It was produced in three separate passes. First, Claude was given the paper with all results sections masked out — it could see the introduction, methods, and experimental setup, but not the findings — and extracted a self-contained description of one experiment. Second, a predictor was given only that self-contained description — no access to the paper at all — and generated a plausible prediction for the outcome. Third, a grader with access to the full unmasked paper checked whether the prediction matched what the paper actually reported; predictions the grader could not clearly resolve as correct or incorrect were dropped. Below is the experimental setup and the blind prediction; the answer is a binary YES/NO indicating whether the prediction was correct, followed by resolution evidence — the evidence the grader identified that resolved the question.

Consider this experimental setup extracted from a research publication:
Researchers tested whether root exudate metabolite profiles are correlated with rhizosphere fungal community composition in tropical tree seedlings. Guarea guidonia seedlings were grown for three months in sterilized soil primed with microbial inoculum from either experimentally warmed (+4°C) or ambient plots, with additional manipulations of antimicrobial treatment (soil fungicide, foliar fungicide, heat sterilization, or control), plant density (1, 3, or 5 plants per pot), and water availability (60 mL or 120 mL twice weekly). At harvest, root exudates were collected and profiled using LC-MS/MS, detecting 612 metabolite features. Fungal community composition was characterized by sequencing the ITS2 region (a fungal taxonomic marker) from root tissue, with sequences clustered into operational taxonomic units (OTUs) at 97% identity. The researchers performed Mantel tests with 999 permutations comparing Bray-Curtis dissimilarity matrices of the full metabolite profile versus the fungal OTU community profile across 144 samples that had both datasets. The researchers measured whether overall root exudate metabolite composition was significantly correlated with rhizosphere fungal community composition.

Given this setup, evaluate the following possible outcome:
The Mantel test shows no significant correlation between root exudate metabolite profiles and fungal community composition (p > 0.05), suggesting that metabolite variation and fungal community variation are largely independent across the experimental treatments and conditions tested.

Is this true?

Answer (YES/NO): NO